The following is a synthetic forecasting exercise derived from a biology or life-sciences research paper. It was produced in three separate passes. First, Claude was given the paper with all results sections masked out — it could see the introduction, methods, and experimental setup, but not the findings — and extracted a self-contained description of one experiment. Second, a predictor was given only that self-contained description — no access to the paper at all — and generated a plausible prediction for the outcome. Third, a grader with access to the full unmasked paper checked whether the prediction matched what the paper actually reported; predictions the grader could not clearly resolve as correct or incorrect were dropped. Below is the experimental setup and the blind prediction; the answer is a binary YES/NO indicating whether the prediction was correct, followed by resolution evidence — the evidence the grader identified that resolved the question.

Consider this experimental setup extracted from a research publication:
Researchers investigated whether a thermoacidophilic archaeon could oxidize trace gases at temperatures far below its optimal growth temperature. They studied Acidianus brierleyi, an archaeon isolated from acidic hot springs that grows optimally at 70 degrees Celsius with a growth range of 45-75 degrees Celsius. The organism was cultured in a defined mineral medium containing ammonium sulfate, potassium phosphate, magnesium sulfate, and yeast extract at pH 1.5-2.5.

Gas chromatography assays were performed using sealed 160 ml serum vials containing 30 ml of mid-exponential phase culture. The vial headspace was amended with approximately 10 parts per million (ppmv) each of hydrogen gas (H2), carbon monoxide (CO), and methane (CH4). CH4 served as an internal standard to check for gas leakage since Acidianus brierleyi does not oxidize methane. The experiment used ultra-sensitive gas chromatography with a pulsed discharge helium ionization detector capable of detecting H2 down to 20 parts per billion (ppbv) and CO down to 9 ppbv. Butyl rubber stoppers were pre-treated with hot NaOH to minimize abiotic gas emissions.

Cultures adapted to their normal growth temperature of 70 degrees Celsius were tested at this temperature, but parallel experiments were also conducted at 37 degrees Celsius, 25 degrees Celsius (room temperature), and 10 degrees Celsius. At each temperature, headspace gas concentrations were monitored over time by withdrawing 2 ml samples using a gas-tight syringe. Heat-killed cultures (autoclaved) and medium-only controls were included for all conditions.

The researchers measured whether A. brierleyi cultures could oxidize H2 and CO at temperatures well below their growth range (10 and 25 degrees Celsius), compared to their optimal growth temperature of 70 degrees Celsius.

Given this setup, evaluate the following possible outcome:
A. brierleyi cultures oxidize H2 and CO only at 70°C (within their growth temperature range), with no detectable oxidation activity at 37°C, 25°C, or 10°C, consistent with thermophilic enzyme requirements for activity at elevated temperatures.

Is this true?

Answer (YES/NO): NO